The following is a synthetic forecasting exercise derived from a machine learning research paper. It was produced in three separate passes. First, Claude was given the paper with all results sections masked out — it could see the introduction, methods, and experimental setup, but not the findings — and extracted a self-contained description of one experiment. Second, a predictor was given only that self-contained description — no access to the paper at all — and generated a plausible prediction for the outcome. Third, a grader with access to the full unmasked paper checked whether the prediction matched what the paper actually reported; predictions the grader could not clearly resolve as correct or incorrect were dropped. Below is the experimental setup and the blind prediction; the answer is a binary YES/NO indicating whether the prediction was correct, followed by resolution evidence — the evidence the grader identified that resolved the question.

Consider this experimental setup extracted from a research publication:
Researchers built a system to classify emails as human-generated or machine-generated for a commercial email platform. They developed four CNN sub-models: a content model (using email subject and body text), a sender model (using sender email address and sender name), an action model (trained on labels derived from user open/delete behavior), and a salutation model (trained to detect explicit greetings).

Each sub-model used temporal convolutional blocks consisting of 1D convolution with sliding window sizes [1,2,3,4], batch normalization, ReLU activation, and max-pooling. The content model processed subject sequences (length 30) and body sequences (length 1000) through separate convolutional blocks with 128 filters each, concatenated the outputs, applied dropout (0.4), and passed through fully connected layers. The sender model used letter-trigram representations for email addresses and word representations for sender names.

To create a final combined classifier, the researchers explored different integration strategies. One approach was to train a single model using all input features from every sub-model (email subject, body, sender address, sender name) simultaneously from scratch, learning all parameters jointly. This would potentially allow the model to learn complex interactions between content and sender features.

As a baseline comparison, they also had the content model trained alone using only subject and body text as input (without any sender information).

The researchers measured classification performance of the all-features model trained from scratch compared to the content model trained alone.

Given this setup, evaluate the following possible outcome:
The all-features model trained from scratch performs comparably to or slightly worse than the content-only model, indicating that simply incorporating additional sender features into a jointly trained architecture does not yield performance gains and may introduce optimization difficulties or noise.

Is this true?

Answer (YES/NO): YES